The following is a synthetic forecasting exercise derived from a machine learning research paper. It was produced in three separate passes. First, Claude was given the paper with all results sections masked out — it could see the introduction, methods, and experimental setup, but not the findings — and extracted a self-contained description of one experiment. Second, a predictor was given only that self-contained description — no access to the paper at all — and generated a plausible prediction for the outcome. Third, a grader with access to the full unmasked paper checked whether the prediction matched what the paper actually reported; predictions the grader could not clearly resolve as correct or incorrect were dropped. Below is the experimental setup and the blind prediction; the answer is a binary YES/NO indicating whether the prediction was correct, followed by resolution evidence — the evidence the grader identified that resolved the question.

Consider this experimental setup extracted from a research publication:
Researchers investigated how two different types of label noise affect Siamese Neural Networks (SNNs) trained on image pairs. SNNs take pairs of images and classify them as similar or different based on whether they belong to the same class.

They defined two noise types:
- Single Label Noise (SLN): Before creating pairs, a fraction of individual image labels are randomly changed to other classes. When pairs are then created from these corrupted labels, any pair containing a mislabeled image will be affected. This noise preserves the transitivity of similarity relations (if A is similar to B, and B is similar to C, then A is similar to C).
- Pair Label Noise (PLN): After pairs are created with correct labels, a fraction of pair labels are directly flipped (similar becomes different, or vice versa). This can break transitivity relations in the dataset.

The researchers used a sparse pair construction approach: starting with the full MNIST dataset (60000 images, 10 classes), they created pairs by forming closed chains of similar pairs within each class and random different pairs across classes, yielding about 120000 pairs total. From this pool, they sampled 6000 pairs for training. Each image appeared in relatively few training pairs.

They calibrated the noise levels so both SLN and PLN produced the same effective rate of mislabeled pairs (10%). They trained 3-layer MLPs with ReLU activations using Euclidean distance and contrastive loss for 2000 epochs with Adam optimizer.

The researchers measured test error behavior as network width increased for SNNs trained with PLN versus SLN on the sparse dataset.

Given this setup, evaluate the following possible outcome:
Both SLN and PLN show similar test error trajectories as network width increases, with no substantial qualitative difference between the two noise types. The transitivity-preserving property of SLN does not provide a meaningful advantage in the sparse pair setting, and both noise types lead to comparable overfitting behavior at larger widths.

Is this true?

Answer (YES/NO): YES